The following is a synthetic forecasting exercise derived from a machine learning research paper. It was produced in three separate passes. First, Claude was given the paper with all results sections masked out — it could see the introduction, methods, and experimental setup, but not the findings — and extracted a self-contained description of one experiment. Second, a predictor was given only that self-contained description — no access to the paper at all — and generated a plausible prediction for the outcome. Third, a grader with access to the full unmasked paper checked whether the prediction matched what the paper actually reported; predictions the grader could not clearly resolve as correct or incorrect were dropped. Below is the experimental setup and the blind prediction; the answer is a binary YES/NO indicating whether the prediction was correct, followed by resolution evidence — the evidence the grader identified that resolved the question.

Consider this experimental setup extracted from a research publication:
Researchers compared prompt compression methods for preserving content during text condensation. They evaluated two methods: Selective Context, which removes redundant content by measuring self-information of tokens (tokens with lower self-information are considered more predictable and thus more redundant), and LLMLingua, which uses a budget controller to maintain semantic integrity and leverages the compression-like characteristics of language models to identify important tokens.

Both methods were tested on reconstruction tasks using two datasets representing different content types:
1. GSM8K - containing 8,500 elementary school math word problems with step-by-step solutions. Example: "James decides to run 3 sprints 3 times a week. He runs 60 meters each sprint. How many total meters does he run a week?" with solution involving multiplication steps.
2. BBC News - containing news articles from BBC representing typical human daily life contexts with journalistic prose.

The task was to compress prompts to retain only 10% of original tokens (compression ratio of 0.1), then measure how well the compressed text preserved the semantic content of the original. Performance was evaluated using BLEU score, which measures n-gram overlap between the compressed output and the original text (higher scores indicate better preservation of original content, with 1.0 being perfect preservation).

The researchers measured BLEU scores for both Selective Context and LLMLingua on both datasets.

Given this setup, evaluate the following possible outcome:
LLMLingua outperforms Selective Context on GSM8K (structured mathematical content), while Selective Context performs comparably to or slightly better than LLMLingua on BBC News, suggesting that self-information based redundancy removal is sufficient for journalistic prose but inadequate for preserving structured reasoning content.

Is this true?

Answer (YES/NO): NO